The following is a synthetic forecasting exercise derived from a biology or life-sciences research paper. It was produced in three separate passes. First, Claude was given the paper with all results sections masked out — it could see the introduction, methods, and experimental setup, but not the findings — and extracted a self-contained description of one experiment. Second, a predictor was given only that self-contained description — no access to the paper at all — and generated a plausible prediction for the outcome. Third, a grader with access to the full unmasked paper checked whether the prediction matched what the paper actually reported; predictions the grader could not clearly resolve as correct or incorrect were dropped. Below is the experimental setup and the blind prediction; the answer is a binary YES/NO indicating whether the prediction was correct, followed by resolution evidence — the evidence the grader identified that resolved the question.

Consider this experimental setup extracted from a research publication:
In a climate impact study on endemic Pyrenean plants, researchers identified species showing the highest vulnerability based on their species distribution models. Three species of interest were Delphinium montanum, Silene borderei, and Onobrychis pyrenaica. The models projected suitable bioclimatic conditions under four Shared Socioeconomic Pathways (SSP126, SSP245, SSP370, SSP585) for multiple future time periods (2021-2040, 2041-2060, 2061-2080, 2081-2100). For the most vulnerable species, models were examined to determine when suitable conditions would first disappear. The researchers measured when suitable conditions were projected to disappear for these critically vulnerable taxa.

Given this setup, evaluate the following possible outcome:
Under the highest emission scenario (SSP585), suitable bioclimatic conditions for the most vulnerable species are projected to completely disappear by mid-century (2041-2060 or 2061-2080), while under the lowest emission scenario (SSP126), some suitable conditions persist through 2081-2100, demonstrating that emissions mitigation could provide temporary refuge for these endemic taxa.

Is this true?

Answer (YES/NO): NO